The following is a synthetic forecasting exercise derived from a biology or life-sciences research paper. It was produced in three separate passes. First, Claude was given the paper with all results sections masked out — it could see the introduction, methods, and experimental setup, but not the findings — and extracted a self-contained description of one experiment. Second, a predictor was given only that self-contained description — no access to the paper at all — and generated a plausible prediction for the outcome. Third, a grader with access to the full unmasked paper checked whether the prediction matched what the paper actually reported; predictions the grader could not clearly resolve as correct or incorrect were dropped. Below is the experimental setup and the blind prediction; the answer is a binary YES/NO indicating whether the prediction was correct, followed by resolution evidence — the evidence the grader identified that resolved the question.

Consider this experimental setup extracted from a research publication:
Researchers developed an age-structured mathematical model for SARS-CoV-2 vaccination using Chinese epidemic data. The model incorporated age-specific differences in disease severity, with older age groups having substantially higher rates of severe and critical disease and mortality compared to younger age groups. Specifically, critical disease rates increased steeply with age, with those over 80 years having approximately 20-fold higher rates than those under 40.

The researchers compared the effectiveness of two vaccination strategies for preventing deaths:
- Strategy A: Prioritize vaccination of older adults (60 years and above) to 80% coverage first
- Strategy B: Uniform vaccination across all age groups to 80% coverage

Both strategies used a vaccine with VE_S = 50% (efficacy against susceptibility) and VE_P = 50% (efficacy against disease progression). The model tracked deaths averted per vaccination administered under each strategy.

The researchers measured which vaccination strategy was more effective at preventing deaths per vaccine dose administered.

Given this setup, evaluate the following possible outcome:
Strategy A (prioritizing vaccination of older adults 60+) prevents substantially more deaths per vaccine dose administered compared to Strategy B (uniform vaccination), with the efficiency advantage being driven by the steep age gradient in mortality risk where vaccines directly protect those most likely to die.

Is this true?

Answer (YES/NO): YES